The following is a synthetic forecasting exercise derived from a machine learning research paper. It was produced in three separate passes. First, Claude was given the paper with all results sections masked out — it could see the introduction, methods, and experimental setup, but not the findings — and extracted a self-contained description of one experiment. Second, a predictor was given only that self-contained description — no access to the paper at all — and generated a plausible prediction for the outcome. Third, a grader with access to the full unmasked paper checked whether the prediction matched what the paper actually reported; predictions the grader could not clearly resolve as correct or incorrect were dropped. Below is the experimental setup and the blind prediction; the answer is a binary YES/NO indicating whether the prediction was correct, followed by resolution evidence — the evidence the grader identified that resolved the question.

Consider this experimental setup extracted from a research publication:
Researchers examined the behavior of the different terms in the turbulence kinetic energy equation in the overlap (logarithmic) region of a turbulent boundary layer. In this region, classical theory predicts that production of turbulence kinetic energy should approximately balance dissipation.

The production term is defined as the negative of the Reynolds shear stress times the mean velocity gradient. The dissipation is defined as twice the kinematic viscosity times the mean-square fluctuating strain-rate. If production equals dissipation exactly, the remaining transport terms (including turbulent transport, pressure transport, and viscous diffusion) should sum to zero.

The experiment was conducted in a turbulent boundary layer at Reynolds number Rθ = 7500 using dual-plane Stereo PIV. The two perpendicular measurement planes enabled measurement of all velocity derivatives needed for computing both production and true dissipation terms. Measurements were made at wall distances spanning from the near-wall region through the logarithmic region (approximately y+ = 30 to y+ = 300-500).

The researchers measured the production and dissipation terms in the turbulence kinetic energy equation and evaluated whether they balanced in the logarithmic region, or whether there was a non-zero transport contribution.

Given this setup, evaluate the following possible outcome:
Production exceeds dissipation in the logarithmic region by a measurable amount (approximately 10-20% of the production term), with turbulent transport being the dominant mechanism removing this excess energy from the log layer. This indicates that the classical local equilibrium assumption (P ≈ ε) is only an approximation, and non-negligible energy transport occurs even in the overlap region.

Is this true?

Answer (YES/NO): YES